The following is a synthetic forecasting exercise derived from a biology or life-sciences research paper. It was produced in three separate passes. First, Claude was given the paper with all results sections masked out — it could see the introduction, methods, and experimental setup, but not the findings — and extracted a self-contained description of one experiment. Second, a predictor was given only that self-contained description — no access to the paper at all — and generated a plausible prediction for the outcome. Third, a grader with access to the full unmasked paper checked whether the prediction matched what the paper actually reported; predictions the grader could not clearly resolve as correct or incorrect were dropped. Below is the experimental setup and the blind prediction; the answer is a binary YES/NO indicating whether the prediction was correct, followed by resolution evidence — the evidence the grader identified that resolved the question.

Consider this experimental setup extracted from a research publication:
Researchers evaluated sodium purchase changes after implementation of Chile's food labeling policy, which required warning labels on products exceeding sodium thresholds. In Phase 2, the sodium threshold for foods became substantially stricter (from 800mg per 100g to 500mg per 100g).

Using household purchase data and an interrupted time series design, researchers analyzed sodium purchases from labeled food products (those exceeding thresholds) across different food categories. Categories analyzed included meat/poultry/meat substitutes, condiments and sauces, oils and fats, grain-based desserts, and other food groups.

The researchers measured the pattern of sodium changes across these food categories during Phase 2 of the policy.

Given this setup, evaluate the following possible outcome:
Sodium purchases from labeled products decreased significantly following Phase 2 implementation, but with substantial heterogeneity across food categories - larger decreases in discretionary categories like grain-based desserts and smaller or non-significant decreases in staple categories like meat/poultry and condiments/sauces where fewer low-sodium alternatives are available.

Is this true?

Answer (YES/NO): NO